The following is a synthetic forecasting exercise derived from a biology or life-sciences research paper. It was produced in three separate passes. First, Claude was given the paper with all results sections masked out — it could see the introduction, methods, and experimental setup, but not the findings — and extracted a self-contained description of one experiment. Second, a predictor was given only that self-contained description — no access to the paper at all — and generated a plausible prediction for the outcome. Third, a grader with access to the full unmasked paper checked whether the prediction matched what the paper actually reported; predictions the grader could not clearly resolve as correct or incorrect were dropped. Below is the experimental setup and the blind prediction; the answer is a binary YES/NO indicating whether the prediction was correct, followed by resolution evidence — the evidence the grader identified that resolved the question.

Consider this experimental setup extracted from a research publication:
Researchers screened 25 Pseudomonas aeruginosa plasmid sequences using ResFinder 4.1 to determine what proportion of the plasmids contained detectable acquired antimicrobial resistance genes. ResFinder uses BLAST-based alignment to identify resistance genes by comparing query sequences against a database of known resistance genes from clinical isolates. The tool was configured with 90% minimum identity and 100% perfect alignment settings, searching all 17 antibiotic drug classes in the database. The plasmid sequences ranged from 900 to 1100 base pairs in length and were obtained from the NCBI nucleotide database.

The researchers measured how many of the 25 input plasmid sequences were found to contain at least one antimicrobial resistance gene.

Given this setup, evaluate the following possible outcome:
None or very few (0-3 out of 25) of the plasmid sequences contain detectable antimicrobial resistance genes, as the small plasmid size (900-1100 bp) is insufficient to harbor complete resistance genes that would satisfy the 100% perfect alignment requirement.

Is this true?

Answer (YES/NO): NO